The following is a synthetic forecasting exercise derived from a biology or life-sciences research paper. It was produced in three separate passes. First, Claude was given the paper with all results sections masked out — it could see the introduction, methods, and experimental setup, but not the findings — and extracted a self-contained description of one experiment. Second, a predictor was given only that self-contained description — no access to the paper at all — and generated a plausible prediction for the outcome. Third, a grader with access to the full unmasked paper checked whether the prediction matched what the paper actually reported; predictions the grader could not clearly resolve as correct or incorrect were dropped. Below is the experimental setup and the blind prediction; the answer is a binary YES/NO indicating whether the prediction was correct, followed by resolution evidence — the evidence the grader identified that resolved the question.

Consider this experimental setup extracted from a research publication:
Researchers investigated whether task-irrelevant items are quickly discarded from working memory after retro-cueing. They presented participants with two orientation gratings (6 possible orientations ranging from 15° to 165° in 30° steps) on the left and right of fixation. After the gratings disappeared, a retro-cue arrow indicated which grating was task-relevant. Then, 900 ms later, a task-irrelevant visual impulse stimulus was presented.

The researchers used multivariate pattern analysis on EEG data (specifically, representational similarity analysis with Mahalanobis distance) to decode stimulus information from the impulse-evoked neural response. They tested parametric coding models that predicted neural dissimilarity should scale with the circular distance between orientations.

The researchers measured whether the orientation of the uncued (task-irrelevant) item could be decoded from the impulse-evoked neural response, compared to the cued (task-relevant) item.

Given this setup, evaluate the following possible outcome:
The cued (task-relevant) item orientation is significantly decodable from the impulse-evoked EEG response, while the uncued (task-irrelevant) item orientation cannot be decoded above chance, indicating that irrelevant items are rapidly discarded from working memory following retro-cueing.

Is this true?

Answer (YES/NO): YES